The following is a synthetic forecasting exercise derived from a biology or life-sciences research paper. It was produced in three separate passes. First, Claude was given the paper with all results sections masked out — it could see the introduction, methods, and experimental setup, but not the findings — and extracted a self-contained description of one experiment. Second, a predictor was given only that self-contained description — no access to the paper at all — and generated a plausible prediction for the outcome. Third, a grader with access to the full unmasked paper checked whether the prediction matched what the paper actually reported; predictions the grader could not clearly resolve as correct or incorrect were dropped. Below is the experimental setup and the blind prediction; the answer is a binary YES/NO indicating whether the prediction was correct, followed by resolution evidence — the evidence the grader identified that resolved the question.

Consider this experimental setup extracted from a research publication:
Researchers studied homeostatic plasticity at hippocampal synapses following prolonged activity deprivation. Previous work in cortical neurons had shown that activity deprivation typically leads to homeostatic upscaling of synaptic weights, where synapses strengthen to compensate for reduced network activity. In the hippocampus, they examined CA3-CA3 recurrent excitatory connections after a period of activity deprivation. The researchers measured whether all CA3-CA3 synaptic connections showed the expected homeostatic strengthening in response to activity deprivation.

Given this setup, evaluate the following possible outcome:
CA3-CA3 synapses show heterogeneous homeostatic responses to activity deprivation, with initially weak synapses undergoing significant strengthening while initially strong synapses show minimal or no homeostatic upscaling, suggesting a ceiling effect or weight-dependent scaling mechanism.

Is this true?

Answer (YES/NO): NO